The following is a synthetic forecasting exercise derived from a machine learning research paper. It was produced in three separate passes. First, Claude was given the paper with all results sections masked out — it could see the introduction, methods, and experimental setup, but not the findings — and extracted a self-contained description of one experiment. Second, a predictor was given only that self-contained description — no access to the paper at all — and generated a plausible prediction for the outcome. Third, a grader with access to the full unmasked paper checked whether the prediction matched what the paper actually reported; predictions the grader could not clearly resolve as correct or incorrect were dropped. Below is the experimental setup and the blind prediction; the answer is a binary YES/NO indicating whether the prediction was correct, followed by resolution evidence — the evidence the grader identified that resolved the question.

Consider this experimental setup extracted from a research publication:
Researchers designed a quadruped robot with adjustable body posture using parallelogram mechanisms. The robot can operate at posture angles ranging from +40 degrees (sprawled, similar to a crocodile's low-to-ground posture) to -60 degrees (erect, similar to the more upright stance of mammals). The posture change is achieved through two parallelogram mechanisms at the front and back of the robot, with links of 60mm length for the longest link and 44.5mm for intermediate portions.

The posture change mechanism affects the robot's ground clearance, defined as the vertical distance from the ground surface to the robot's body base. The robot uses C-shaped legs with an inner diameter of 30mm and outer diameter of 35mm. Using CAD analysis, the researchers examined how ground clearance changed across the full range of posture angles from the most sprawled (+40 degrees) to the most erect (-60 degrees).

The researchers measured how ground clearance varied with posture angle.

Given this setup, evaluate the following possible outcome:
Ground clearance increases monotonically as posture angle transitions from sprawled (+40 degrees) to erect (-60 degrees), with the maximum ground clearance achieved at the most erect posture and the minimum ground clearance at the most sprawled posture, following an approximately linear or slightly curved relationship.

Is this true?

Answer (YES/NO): YES